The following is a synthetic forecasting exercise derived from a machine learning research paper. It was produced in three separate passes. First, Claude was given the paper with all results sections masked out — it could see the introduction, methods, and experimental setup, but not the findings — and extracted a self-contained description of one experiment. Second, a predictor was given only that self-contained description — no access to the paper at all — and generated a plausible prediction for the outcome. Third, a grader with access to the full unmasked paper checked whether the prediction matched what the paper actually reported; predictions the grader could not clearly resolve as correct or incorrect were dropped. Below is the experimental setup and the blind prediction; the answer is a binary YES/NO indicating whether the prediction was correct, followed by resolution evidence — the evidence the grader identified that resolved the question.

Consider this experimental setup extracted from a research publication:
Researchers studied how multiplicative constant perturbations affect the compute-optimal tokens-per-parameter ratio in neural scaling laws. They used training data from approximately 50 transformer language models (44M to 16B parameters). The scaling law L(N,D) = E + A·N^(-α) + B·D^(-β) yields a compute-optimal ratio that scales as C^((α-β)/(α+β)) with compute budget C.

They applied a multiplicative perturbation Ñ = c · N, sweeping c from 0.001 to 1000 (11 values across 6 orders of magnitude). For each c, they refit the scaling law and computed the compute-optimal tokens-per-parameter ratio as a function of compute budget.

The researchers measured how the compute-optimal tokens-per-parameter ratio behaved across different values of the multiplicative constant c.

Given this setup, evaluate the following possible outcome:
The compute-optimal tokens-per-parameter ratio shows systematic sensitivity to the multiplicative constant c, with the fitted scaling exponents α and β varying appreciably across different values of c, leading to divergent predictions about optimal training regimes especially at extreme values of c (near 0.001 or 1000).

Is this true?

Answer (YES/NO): NO